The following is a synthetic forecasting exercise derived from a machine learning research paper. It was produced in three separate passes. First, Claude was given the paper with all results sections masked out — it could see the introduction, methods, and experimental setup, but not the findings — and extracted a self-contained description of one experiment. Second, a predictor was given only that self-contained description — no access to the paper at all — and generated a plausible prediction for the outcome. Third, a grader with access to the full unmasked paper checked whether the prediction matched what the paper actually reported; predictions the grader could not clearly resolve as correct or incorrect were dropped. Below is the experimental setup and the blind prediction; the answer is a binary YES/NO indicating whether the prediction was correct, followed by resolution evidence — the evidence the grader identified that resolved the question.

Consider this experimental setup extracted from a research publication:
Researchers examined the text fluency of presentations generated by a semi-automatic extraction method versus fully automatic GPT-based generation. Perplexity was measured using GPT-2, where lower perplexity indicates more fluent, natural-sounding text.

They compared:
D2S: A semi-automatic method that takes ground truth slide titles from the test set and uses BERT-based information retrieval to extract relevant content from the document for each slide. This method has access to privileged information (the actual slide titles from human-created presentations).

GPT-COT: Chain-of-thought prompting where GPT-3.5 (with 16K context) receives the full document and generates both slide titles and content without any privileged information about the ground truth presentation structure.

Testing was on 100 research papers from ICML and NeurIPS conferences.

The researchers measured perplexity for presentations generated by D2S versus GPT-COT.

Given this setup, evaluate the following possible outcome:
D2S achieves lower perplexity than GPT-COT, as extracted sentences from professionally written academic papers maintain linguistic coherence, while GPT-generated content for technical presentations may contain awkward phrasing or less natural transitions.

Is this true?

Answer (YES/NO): YES